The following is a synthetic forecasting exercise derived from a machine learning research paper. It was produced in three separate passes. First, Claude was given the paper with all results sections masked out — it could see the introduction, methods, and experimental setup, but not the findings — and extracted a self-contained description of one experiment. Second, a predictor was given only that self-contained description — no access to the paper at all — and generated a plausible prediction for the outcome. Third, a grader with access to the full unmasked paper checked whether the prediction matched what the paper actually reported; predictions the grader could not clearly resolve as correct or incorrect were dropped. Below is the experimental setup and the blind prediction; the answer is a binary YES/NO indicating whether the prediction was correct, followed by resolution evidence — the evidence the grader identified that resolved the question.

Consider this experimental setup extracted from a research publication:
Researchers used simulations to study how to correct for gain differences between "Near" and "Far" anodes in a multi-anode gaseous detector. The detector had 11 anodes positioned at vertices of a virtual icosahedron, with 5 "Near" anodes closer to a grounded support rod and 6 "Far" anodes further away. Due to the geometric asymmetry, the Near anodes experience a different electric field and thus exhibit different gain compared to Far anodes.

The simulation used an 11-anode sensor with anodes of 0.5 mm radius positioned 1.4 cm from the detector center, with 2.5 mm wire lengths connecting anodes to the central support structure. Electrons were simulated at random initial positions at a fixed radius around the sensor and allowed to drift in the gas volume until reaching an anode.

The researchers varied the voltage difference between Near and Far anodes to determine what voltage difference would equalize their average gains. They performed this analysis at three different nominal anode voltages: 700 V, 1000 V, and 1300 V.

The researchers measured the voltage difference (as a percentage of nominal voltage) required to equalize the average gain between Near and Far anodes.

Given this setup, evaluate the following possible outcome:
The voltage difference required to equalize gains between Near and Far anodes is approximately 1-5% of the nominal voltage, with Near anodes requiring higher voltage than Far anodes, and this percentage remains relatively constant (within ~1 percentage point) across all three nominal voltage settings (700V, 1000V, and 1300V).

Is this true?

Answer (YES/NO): NO